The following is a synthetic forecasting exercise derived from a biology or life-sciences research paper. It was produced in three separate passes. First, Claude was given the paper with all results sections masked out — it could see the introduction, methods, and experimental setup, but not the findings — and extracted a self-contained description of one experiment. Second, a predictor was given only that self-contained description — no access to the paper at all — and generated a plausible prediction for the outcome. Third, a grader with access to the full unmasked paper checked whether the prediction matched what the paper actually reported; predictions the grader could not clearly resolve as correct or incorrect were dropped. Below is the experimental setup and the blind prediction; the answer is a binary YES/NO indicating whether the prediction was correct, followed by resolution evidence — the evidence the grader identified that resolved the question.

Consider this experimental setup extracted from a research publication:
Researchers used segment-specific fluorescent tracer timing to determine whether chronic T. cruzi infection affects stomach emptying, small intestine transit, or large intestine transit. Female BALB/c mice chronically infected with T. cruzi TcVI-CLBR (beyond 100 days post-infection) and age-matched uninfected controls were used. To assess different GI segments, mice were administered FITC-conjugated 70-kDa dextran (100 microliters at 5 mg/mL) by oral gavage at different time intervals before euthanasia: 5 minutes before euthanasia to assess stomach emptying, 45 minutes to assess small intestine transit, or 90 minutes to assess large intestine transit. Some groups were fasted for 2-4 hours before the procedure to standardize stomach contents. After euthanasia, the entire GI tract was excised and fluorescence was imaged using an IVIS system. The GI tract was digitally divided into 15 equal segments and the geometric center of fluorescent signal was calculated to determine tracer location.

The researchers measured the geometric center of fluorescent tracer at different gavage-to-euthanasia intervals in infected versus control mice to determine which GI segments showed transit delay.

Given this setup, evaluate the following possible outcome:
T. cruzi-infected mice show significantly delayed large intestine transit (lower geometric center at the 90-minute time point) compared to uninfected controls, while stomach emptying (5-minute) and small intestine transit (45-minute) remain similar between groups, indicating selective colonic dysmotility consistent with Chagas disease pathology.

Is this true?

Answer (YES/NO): NO